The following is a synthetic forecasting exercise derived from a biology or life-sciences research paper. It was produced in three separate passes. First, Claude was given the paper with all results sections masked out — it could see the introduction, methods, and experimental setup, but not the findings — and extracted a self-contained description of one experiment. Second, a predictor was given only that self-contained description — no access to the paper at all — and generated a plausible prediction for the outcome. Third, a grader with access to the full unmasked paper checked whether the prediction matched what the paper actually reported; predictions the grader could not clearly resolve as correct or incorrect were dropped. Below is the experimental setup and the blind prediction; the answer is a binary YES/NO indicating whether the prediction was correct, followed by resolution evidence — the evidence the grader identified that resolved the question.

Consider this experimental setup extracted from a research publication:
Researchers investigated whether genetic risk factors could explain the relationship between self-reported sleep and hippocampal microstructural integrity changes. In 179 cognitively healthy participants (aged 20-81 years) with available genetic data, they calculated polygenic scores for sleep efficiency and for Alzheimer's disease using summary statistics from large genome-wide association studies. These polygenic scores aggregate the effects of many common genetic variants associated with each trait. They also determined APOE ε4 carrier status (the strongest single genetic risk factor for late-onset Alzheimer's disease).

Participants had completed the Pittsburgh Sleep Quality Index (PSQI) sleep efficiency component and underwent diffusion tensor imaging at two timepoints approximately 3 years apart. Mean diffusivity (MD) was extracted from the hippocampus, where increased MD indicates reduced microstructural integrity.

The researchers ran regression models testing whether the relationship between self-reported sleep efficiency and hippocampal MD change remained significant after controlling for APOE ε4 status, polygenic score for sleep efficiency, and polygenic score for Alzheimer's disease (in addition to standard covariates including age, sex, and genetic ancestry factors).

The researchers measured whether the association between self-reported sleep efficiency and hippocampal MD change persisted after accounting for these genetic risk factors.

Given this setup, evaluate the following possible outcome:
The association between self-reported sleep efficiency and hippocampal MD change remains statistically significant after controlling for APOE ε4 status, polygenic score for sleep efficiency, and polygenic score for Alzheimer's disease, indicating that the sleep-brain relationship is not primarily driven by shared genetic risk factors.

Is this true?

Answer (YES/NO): YES